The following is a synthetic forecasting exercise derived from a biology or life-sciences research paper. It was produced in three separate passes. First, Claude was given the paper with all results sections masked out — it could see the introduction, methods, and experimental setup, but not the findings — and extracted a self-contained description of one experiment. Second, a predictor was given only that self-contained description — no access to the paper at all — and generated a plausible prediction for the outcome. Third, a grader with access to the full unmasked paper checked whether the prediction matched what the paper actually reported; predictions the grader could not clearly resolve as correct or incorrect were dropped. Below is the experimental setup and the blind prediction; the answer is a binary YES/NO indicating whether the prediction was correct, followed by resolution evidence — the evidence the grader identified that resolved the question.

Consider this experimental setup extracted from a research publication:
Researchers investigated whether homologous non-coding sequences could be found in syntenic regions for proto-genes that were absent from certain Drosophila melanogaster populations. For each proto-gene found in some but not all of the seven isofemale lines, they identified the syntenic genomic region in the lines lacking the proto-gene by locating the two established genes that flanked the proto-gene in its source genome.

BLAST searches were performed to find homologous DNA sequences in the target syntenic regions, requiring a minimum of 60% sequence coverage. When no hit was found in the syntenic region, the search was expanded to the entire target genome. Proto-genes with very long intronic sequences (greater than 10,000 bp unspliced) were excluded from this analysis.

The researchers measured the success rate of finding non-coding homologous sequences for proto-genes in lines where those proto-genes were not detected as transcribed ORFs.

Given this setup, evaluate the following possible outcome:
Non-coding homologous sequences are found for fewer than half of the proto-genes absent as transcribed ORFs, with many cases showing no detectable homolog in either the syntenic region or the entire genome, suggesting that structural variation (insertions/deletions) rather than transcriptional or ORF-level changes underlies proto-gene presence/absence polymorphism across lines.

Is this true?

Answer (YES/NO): NO